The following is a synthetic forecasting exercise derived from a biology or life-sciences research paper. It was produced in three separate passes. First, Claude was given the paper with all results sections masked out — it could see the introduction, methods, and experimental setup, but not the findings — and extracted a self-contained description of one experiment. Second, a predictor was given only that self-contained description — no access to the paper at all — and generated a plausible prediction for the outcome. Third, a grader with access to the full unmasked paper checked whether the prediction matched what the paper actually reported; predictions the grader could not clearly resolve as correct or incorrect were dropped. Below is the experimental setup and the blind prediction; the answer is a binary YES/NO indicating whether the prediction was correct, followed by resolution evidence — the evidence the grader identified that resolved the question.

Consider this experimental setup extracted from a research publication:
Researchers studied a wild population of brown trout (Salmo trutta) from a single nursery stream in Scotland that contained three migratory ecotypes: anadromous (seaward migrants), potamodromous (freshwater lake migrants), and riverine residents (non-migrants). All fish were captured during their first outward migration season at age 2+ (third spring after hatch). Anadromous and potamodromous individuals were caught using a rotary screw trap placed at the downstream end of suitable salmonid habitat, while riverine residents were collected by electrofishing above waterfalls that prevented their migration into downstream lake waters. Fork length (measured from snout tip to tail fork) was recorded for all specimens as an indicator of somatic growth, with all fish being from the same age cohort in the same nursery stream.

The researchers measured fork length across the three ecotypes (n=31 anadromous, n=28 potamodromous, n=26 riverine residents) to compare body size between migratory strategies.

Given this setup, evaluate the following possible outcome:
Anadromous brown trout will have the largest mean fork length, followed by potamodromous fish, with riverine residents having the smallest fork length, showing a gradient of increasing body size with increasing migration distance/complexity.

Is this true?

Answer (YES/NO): YES